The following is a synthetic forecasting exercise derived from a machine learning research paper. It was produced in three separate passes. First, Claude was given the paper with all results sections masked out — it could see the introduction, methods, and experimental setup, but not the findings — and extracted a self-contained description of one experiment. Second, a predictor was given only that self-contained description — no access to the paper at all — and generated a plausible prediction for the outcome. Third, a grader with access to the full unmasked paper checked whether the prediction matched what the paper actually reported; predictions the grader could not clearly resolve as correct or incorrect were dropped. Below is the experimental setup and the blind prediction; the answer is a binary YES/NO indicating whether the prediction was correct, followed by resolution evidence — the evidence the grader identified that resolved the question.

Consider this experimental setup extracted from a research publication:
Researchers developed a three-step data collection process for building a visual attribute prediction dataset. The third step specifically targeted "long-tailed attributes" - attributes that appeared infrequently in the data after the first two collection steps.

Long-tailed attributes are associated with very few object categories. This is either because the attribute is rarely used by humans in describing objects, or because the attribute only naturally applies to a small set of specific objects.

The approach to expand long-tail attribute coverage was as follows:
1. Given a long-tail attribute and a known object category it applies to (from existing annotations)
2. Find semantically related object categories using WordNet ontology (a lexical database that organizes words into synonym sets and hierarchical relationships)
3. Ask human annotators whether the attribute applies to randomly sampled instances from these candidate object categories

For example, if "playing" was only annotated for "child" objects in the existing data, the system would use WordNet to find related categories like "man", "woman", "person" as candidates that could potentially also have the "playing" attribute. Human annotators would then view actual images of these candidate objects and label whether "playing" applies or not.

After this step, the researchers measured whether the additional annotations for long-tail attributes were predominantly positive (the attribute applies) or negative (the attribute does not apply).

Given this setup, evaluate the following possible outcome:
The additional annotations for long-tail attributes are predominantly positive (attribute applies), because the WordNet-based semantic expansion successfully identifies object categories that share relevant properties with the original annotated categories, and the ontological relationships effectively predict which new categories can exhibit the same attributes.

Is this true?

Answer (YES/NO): NO